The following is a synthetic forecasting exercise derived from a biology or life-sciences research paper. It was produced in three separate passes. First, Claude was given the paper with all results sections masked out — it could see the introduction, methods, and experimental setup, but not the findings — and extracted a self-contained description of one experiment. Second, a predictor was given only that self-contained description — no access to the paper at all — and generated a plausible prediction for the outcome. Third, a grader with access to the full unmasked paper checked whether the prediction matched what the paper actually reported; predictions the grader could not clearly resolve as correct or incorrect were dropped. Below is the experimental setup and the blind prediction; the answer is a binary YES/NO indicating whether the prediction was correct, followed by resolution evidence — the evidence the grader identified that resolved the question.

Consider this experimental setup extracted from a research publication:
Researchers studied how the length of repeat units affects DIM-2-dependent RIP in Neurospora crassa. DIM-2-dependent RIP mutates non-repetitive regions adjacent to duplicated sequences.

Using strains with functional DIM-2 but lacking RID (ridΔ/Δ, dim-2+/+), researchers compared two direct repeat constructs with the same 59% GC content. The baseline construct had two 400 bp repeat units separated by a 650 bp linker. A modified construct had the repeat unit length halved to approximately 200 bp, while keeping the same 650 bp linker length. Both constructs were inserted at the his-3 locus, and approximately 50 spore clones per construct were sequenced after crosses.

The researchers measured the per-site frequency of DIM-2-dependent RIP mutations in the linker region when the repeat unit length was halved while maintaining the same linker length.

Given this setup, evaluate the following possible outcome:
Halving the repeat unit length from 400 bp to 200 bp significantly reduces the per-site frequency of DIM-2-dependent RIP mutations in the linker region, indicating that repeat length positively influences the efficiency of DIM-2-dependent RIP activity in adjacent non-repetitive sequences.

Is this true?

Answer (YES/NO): YES